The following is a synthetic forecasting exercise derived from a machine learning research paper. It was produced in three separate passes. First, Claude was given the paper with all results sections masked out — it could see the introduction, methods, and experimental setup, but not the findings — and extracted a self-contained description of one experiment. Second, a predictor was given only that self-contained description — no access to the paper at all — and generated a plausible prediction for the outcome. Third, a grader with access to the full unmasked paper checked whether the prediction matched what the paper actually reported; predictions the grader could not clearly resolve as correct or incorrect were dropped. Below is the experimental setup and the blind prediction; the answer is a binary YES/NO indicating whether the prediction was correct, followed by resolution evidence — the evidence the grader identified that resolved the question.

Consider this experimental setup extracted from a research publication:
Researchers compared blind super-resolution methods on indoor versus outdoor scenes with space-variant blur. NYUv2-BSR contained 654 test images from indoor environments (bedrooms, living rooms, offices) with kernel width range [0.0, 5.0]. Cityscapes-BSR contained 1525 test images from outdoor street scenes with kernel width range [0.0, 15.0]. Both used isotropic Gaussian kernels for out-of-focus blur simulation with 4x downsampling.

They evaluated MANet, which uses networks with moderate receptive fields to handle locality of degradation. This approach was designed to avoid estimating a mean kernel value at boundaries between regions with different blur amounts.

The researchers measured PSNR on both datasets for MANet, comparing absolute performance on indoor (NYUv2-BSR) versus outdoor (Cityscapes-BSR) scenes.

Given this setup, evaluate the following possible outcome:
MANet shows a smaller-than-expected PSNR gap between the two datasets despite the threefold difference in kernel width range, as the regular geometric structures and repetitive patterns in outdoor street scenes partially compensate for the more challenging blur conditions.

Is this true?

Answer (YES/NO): NO